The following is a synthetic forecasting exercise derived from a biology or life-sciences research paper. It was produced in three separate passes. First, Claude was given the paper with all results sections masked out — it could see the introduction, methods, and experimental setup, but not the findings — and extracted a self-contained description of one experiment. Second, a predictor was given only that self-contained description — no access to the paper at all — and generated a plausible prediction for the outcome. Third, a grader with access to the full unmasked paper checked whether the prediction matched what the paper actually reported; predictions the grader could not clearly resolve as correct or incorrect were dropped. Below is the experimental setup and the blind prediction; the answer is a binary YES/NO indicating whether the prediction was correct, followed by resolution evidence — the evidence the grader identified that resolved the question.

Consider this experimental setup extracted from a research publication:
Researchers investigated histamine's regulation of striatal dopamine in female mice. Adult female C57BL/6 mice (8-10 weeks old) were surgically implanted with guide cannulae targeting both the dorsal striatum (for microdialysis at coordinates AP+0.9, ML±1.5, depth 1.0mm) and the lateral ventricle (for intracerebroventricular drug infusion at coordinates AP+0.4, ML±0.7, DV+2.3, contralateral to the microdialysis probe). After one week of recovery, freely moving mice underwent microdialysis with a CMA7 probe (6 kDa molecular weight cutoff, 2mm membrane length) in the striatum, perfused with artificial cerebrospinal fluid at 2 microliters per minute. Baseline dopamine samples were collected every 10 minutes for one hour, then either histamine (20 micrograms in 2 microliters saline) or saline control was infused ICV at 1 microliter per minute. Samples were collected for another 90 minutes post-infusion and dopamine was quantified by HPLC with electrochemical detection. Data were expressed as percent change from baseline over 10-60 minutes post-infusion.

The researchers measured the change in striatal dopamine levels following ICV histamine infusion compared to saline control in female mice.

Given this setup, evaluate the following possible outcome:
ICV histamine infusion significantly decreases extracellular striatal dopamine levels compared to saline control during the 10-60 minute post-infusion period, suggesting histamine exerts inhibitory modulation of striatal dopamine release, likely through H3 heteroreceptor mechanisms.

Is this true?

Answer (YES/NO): NO